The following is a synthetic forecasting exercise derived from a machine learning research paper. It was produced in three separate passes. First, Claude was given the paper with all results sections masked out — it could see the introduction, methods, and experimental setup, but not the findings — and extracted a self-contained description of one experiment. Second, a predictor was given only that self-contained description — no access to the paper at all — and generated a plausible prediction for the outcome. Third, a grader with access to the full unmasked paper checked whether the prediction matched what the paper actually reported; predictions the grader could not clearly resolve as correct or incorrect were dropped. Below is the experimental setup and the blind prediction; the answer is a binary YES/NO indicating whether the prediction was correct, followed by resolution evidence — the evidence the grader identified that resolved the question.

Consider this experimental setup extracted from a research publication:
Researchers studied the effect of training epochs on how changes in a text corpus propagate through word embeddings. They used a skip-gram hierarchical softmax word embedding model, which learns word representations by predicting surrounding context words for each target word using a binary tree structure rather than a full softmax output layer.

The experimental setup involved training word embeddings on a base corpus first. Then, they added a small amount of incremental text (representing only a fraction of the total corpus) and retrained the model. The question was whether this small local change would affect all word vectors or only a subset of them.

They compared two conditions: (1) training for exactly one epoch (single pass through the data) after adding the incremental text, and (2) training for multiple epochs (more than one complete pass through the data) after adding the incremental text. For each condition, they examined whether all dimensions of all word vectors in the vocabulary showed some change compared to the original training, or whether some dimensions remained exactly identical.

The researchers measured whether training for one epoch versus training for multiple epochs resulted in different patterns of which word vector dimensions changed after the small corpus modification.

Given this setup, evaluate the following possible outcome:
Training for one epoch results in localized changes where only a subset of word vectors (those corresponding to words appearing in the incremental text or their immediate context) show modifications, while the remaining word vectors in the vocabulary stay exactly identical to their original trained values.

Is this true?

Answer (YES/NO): YES